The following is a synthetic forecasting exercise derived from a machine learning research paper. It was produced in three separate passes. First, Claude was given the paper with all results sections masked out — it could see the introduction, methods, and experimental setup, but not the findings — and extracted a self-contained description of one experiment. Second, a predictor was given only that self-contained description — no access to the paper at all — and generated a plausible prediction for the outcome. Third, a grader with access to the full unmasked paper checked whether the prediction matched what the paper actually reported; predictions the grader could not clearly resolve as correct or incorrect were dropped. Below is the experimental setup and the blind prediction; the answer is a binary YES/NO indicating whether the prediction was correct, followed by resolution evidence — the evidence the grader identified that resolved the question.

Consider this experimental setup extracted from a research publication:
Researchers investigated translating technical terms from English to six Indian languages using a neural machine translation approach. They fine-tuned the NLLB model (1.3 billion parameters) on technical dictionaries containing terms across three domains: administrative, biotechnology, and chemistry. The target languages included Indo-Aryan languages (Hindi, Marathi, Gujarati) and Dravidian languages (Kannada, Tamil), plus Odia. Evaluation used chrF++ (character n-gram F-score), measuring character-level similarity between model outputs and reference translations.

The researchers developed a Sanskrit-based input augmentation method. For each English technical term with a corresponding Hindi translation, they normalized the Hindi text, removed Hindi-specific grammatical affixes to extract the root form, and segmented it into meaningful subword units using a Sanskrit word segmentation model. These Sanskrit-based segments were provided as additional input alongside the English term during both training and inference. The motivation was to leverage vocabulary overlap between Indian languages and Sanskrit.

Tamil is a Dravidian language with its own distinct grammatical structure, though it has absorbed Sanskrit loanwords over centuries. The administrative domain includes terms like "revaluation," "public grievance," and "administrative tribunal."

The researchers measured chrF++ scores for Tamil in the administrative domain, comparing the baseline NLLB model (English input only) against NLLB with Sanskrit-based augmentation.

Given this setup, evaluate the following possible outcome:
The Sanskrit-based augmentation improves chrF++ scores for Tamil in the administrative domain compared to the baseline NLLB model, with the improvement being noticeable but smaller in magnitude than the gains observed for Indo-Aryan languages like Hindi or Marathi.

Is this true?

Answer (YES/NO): NO